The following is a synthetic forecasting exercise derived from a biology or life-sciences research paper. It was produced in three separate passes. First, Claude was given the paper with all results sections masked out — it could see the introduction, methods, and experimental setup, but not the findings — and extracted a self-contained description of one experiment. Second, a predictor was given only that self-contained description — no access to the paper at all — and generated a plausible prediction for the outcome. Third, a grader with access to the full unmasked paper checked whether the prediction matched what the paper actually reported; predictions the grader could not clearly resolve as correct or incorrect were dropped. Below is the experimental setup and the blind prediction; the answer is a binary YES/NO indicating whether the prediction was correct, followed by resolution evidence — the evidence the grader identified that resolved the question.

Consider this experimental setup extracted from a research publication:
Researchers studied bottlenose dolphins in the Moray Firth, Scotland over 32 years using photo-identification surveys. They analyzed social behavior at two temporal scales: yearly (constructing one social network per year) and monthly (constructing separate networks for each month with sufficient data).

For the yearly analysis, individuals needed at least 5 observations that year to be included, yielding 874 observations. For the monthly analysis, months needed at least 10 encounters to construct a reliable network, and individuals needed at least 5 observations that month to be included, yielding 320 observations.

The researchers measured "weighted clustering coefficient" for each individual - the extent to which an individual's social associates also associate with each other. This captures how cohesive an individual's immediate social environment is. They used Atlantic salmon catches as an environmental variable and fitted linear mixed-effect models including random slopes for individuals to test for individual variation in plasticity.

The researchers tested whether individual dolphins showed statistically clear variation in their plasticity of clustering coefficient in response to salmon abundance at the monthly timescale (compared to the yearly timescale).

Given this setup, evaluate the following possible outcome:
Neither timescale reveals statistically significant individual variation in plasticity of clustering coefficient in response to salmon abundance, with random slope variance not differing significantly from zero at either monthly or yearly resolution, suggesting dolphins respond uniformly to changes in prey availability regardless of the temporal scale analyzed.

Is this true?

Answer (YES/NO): YES